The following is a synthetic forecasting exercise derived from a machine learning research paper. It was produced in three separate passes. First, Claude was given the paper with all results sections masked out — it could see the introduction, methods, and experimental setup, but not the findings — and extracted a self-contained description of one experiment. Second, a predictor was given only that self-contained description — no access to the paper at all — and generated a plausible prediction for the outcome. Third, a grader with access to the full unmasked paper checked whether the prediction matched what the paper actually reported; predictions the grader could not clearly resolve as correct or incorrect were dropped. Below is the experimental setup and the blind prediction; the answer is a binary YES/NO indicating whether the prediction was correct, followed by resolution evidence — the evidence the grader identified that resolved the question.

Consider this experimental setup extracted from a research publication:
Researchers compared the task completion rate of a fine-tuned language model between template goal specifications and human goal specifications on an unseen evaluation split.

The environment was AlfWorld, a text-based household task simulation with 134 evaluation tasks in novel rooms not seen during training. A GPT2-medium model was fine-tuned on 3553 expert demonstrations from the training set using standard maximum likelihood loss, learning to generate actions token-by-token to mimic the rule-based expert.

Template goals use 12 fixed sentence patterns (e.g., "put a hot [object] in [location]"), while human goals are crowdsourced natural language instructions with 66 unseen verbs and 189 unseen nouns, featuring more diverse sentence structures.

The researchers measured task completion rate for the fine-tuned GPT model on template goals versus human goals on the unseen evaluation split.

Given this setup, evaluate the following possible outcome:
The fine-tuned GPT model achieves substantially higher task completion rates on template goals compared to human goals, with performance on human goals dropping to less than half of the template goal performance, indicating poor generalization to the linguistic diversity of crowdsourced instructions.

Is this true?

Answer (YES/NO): NO